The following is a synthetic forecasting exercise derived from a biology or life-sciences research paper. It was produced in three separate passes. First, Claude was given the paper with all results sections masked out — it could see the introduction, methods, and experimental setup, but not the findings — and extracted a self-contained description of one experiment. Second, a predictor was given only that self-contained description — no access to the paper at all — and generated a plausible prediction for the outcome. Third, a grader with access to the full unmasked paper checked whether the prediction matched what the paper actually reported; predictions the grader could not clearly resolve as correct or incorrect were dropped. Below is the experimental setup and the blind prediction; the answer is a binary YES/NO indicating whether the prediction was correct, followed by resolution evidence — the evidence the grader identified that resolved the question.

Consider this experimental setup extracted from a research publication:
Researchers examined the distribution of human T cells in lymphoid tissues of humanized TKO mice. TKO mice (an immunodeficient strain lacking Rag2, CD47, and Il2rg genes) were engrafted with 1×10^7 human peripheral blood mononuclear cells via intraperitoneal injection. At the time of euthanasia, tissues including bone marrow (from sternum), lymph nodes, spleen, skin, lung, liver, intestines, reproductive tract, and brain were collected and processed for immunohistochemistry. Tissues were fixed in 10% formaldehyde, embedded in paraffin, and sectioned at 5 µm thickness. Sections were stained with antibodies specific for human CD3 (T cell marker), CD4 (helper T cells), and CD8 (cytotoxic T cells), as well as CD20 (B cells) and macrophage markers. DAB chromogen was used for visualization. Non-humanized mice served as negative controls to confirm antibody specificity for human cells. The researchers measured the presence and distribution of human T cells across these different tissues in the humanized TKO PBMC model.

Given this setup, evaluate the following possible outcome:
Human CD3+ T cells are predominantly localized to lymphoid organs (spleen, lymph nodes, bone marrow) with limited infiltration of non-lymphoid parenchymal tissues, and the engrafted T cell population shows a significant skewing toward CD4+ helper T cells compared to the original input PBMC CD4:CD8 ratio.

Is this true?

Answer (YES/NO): NO